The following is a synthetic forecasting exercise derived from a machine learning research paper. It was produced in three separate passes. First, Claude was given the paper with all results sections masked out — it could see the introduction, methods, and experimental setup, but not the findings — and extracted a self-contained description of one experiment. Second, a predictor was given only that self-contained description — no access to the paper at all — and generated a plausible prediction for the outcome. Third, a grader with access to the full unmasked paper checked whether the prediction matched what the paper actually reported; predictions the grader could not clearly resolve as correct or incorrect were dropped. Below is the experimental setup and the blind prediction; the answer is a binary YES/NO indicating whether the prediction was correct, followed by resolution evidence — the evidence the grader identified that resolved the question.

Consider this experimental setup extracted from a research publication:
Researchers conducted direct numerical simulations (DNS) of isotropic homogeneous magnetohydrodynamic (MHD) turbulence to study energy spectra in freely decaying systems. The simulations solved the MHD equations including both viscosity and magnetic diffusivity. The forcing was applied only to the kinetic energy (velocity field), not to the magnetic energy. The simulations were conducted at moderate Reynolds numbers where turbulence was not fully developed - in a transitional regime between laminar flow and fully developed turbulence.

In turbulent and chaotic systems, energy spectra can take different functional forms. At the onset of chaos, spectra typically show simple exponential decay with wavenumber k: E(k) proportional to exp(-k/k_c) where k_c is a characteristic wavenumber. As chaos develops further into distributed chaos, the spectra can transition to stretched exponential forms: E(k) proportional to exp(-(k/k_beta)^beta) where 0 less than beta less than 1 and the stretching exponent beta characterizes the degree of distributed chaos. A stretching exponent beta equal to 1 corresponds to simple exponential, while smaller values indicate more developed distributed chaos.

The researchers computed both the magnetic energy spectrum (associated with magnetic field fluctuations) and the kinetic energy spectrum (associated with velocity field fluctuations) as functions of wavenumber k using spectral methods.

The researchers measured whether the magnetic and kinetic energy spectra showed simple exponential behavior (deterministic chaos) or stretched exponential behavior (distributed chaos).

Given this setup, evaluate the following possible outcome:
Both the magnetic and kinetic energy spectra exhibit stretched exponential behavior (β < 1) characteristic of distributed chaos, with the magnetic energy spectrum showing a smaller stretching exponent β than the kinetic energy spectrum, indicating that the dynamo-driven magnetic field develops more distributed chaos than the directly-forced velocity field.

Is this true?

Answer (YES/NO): NO